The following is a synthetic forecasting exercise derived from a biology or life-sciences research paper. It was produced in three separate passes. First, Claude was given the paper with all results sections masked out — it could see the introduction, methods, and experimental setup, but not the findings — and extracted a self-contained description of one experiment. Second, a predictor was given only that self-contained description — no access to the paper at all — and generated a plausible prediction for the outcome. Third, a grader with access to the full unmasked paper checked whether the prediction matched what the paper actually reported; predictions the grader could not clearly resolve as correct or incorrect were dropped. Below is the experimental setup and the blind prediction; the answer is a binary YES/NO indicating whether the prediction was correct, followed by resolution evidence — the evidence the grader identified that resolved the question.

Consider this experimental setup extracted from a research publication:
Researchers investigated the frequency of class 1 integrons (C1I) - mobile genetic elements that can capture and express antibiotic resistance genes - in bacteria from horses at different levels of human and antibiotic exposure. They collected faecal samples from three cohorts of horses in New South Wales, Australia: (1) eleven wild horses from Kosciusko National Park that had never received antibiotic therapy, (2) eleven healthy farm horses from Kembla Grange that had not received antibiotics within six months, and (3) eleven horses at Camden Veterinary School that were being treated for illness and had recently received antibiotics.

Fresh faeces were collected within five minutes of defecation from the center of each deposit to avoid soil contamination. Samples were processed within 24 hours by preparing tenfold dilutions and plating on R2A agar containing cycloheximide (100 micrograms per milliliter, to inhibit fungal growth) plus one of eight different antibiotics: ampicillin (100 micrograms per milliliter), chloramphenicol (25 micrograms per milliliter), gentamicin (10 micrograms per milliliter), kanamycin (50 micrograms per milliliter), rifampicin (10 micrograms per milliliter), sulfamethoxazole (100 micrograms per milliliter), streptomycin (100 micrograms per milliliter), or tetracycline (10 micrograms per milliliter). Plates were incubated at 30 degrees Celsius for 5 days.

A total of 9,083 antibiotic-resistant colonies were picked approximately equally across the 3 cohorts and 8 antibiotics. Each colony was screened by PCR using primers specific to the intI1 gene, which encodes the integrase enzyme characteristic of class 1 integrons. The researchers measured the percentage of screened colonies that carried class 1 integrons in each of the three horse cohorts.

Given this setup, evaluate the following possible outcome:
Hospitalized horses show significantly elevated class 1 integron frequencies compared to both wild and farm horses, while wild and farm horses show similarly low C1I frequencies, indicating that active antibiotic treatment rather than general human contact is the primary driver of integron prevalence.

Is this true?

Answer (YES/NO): NO